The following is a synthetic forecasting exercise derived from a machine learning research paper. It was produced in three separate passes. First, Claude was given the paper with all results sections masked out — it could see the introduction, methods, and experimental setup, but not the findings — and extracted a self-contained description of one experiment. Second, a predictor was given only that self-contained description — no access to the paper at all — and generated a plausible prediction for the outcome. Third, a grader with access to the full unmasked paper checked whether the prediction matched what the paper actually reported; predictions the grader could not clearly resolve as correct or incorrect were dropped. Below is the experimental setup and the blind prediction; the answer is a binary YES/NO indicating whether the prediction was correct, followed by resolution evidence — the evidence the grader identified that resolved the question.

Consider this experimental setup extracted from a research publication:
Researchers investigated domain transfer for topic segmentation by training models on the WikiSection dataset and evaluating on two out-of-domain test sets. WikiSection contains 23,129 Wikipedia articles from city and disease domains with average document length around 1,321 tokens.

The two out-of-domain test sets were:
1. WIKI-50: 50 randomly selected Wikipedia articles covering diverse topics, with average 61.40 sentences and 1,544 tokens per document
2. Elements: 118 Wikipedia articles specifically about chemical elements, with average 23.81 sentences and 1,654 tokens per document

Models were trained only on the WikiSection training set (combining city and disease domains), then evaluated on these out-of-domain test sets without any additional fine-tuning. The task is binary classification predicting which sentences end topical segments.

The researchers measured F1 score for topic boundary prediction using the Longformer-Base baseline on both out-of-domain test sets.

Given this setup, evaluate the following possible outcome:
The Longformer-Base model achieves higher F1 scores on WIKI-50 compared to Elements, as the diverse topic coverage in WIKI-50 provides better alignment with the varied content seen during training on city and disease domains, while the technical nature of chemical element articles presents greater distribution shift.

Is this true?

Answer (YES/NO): NO